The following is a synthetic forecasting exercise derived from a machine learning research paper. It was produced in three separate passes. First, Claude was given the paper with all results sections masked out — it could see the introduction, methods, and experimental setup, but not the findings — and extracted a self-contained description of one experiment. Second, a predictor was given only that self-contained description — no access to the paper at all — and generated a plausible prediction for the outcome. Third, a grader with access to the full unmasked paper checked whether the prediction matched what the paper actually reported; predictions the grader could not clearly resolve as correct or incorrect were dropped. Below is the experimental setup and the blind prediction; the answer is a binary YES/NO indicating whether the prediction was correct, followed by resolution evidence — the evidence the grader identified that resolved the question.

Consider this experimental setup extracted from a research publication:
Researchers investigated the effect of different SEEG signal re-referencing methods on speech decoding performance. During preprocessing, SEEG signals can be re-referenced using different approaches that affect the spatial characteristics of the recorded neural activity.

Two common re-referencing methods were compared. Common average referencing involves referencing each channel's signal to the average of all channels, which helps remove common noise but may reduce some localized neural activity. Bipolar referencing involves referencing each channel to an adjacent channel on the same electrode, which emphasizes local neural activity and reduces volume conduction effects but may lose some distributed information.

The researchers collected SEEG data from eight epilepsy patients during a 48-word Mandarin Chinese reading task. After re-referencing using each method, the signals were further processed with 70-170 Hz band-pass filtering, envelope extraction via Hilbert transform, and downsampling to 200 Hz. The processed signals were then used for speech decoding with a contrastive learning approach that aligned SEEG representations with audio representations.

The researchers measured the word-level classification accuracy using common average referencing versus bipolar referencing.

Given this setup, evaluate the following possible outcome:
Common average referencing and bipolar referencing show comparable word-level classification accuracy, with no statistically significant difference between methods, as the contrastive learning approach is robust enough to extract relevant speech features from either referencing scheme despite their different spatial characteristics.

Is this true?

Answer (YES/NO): YES